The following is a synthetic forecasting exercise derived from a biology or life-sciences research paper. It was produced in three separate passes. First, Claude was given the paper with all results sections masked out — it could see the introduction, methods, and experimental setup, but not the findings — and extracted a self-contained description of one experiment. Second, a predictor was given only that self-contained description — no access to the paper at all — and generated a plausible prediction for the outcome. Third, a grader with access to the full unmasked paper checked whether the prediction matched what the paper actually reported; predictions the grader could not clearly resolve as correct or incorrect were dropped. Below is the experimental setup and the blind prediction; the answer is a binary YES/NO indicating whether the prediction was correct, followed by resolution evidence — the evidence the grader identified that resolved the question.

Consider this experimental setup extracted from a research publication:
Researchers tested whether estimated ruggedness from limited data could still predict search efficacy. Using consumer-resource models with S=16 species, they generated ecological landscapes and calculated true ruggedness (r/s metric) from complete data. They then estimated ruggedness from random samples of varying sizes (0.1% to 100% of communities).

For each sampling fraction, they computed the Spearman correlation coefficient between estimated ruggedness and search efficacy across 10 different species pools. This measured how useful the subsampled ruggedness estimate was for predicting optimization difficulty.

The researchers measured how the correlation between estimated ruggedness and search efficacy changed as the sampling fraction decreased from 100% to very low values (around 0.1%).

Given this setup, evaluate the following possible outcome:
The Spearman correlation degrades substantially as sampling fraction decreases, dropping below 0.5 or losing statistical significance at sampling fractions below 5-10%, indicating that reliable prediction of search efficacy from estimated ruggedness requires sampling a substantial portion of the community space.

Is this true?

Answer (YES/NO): NO